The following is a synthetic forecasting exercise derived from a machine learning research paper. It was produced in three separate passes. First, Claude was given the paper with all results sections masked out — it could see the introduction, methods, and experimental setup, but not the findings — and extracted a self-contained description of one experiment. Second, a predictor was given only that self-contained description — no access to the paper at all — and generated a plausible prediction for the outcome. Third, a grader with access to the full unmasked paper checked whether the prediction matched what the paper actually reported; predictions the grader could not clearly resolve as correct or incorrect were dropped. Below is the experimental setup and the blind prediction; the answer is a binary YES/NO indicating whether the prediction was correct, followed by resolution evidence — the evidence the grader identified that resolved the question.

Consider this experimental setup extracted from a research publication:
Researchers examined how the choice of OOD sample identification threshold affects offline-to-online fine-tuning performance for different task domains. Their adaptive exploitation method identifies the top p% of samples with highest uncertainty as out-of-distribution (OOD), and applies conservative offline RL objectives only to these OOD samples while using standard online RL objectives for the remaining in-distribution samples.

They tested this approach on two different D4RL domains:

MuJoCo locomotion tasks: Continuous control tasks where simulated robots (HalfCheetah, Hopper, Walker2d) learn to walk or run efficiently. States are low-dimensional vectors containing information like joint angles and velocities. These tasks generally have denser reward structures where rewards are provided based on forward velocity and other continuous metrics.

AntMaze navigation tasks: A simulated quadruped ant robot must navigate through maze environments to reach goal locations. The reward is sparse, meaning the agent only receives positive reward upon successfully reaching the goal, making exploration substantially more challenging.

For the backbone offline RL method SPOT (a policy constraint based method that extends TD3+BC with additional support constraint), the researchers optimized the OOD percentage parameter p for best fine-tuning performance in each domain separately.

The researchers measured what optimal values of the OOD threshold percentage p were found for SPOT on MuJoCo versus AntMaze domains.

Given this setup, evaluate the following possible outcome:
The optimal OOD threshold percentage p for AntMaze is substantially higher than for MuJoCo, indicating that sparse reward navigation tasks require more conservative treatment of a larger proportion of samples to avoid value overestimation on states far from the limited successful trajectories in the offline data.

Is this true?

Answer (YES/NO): YES